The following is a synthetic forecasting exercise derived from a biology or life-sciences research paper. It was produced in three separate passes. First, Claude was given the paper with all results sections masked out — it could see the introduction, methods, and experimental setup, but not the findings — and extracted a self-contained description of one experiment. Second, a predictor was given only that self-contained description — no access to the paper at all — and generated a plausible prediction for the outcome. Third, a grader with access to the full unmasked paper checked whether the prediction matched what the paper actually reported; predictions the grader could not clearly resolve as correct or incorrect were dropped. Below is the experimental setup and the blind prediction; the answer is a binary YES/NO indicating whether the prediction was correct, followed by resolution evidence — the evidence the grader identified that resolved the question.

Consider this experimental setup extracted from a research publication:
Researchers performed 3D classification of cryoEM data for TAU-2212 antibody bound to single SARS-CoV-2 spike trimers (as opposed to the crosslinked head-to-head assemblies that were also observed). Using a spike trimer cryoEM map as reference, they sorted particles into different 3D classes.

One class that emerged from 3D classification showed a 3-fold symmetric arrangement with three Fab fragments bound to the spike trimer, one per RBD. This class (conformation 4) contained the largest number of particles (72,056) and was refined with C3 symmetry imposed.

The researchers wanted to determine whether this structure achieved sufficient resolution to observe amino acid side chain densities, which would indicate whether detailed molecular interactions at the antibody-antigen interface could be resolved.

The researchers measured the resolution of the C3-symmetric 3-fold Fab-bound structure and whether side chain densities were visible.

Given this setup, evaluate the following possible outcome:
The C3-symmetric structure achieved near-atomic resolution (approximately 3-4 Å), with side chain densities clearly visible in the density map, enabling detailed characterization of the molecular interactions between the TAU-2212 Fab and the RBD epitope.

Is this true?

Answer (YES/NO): YES